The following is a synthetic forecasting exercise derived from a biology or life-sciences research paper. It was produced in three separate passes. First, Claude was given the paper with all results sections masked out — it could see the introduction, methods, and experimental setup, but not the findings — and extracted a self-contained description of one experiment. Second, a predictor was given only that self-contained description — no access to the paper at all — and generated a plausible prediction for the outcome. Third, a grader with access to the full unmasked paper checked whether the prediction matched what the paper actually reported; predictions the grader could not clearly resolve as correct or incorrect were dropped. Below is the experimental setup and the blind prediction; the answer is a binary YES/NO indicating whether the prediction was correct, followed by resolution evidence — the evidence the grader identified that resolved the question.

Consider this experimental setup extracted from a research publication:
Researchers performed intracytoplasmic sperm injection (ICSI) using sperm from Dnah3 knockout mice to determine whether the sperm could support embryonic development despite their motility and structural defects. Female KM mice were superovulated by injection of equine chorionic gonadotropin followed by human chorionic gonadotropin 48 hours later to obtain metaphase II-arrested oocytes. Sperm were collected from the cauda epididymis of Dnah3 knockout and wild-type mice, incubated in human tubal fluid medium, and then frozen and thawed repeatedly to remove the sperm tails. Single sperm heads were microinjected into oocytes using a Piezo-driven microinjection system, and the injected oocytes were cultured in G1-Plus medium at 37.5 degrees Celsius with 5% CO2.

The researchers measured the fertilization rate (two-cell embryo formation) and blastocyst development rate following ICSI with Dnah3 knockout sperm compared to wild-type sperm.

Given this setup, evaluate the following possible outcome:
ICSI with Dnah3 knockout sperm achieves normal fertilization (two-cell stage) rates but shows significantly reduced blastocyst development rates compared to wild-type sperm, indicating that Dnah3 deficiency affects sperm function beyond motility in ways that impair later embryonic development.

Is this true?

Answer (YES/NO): NO